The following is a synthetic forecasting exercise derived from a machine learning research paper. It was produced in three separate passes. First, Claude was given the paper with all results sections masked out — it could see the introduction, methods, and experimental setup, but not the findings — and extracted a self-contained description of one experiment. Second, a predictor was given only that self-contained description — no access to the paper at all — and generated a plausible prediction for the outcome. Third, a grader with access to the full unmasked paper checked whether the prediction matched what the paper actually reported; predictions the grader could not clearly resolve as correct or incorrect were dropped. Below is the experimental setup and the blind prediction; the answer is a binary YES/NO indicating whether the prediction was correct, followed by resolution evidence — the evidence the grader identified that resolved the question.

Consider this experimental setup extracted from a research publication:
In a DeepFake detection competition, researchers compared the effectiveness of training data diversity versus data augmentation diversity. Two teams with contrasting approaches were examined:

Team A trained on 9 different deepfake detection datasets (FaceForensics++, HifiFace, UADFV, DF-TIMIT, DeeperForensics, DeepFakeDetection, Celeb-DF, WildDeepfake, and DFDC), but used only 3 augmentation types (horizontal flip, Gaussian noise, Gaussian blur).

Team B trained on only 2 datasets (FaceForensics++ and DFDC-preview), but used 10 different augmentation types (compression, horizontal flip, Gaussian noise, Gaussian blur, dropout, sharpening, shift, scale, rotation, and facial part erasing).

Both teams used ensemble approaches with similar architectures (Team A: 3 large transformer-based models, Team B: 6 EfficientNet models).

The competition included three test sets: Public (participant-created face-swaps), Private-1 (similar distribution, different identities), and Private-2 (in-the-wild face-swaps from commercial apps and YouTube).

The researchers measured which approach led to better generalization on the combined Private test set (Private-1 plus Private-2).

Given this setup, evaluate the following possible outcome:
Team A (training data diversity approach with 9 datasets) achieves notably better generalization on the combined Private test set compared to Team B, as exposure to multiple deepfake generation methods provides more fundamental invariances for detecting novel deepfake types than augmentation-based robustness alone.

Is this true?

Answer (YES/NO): YES